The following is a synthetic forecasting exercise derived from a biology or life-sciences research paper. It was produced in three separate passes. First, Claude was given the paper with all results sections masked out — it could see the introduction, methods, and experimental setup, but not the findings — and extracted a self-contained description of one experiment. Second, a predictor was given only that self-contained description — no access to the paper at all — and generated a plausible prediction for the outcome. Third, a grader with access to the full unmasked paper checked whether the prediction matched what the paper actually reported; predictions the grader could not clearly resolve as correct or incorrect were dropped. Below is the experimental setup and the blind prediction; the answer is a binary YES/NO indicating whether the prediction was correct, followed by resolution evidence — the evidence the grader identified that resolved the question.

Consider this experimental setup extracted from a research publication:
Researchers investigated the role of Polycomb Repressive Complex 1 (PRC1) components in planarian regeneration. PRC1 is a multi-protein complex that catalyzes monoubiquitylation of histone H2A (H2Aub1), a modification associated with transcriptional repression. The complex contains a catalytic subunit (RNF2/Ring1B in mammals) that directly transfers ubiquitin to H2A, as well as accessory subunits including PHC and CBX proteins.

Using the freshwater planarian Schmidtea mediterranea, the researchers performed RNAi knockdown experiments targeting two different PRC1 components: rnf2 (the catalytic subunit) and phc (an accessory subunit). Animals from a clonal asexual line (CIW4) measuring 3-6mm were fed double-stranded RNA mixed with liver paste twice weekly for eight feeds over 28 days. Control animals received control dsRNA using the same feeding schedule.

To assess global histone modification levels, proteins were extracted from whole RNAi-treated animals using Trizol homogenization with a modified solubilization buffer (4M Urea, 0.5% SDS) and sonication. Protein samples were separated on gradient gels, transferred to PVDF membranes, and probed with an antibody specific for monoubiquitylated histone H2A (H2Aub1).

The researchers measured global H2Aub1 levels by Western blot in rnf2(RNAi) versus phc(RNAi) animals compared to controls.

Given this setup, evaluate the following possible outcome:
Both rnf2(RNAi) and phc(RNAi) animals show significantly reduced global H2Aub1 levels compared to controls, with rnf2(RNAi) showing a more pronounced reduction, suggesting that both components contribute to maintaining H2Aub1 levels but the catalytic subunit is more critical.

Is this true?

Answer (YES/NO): NO